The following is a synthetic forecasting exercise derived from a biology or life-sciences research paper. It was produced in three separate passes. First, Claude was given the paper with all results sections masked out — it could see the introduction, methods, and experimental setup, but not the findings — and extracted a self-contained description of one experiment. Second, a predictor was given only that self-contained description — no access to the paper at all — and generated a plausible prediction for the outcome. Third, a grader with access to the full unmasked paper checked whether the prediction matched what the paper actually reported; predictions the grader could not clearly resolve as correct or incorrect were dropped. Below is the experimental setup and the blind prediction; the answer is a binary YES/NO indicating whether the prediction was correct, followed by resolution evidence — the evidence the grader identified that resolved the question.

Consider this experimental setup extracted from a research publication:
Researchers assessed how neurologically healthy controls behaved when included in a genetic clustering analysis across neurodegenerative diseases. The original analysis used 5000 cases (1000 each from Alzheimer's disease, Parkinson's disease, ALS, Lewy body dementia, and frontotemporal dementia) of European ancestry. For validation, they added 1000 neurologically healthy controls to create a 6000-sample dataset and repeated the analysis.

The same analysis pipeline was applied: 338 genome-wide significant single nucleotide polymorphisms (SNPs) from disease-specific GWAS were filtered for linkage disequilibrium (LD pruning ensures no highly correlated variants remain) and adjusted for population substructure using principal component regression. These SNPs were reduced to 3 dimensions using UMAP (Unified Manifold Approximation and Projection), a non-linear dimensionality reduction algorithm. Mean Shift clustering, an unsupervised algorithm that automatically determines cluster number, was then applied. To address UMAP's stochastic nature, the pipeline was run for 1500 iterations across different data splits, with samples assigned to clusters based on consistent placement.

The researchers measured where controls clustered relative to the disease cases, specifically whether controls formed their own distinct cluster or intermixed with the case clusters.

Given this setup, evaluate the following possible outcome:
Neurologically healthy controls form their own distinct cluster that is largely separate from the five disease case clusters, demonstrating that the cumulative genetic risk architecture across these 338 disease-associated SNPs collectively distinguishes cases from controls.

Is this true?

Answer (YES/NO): NO